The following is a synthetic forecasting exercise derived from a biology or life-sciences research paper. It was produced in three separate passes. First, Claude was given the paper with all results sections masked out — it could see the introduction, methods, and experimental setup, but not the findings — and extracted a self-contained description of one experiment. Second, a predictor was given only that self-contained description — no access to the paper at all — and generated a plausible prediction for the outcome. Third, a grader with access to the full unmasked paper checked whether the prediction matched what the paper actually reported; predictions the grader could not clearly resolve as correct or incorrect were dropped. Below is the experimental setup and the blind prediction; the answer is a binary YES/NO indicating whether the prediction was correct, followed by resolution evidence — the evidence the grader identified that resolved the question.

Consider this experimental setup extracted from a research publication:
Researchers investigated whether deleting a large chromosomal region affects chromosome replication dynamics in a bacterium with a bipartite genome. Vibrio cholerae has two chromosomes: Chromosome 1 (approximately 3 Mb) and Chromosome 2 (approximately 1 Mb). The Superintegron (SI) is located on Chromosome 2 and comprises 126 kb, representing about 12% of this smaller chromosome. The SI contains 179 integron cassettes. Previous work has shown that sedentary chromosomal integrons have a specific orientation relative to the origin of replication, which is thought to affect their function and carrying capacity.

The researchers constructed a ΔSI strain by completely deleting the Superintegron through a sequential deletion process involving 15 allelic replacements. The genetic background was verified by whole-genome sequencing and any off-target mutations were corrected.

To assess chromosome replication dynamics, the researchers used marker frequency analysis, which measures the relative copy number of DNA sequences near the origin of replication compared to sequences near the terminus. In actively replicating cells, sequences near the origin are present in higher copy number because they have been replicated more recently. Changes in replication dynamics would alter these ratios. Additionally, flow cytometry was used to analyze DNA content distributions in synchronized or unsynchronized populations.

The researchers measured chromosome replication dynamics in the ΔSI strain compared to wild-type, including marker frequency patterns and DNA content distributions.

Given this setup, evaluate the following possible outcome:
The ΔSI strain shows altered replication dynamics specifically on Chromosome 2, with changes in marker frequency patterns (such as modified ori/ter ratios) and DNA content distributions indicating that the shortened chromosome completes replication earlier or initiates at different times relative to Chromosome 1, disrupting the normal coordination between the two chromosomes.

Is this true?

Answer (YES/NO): NO